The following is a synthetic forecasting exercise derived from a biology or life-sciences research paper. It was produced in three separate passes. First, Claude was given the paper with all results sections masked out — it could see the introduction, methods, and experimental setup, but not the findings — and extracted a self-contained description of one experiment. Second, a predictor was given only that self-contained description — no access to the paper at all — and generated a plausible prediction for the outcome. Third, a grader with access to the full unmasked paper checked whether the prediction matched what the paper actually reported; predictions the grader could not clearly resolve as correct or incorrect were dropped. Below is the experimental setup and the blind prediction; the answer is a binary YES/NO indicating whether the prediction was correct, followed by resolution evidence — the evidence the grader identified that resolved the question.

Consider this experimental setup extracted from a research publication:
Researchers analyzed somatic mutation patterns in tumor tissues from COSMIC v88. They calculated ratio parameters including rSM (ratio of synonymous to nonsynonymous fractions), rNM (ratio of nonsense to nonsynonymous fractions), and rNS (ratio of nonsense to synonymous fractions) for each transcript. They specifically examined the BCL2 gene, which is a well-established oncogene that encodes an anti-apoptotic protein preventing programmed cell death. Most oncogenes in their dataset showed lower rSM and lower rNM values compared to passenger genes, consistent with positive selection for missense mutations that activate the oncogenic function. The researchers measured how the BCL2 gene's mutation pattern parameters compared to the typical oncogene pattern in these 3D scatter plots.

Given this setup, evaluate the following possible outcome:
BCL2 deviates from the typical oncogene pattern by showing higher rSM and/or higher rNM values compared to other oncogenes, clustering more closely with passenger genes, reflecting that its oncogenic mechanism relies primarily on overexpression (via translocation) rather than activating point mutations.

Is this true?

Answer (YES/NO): NO